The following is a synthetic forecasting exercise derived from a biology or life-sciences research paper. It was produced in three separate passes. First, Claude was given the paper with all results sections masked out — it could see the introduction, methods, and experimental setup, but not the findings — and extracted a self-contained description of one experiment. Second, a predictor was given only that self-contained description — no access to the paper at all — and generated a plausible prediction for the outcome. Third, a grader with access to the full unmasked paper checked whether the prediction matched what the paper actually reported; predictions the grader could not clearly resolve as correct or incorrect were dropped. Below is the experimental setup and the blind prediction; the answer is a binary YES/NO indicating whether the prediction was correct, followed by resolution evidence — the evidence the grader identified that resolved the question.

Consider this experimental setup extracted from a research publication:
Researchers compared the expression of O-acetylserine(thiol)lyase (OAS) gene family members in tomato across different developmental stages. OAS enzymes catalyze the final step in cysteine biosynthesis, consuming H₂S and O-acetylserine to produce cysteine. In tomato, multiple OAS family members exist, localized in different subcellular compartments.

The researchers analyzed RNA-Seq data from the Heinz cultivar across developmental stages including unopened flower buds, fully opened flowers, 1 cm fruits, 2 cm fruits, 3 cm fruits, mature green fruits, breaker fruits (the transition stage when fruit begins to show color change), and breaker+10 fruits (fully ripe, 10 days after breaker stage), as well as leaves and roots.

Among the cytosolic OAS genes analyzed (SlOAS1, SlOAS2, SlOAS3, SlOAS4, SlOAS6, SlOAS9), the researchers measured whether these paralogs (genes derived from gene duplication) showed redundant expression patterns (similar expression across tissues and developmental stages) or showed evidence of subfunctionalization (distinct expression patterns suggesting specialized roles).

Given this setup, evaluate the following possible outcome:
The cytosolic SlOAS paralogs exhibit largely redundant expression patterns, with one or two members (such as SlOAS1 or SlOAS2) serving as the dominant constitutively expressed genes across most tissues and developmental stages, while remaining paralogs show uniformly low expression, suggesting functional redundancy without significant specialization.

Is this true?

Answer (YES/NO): NO